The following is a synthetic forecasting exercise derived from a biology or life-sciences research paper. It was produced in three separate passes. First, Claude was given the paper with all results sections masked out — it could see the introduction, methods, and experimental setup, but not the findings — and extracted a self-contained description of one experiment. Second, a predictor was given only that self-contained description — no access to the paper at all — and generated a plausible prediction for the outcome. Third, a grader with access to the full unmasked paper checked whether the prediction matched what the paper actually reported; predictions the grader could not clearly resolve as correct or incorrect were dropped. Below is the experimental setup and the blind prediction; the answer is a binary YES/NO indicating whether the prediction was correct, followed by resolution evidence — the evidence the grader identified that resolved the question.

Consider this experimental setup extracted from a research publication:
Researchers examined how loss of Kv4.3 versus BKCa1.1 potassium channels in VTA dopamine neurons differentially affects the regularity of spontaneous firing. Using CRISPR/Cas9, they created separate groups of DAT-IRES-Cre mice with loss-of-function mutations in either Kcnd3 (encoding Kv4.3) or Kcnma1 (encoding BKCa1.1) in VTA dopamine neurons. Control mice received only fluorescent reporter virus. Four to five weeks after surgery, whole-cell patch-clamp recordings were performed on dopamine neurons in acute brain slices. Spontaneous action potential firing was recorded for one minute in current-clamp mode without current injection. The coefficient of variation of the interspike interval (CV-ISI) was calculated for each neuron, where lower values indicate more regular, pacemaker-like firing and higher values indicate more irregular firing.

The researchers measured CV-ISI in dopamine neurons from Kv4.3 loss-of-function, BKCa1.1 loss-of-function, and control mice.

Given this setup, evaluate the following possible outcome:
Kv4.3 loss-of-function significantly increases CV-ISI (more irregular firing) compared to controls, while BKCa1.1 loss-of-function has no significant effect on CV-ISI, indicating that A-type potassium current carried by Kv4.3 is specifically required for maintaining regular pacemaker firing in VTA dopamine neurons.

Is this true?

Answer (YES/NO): NO